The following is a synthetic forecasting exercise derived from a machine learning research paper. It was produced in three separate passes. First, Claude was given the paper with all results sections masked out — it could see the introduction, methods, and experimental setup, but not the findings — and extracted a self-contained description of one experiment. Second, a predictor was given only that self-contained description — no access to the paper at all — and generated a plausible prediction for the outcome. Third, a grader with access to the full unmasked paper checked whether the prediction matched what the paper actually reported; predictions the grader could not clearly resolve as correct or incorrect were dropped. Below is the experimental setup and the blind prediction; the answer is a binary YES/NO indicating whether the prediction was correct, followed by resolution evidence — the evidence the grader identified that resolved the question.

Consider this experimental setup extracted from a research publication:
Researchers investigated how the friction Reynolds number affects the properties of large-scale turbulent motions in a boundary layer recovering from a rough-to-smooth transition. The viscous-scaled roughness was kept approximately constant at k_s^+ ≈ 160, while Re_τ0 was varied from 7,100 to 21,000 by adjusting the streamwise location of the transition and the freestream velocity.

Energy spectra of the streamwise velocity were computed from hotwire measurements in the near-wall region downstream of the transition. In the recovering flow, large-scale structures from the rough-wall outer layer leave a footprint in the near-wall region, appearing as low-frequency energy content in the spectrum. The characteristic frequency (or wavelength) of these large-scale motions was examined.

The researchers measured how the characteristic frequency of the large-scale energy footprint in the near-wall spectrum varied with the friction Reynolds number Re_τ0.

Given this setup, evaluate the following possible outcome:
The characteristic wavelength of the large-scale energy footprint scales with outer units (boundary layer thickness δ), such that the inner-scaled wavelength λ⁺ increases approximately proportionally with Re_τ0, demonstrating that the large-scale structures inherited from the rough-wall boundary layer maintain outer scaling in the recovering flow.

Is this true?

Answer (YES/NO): NO